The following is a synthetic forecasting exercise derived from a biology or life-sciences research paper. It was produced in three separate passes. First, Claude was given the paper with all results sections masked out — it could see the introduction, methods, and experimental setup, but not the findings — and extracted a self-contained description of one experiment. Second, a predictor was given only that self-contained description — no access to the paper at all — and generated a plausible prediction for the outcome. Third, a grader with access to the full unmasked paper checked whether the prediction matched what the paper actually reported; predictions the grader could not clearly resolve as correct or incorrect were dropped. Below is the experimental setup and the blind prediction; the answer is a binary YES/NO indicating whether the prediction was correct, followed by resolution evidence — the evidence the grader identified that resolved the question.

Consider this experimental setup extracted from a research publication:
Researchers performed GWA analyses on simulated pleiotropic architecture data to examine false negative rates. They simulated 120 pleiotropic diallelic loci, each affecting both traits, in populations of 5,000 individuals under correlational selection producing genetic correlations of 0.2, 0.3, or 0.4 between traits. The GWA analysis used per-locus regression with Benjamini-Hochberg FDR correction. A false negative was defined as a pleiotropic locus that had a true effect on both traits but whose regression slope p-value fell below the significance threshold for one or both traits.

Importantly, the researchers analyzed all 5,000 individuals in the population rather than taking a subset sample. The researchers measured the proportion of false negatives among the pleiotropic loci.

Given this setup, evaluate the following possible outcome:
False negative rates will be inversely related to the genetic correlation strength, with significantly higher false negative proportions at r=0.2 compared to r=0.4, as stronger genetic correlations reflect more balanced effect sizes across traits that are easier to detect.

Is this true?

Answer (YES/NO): NO